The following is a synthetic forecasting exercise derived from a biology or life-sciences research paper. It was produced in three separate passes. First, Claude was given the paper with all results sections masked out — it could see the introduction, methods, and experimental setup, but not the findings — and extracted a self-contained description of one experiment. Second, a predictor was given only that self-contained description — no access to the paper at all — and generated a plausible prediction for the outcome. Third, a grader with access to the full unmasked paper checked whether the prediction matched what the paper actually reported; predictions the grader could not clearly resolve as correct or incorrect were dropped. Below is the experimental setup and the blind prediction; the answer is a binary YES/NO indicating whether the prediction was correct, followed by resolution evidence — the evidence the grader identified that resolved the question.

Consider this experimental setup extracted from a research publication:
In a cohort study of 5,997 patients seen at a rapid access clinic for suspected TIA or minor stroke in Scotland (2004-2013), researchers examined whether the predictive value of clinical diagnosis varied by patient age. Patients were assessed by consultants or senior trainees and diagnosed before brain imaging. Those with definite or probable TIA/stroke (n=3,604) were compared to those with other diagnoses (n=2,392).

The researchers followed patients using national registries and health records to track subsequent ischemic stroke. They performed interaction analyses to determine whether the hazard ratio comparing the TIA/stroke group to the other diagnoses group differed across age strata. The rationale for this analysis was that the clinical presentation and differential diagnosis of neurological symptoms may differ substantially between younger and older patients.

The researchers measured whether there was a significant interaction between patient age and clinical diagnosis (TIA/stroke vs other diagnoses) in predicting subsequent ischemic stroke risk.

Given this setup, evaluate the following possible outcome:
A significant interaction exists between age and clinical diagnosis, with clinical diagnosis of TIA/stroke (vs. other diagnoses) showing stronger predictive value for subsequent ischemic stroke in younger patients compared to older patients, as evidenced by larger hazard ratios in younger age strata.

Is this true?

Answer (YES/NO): YES